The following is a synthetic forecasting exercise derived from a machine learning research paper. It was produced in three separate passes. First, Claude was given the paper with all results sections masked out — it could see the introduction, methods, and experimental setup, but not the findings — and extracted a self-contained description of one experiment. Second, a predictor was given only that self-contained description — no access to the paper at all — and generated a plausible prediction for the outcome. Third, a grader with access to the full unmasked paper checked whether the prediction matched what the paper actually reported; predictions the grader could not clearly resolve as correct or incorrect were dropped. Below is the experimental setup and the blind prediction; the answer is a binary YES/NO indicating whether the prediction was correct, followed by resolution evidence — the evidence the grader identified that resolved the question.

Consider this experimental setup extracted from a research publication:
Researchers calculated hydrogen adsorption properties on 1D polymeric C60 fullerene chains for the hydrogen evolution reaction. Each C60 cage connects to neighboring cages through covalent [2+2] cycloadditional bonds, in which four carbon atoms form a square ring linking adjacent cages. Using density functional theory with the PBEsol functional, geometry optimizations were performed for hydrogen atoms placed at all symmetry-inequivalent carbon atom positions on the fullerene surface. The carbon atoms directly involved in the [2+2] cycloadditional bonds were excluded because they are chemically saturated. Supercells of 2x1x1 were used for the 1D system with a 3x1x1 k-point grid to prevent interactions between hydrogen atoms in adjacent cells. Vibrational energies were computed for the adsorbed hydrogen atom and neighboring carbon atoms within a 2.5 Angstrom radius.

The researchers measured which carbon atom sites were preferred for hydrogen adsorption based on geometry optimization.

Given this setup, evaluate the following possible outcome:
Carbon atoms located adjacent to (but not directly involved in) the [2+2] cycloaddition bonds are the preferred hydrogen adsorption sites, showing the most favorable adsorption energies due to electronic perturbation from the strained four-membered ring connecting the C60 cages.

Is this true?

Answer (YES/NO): YES